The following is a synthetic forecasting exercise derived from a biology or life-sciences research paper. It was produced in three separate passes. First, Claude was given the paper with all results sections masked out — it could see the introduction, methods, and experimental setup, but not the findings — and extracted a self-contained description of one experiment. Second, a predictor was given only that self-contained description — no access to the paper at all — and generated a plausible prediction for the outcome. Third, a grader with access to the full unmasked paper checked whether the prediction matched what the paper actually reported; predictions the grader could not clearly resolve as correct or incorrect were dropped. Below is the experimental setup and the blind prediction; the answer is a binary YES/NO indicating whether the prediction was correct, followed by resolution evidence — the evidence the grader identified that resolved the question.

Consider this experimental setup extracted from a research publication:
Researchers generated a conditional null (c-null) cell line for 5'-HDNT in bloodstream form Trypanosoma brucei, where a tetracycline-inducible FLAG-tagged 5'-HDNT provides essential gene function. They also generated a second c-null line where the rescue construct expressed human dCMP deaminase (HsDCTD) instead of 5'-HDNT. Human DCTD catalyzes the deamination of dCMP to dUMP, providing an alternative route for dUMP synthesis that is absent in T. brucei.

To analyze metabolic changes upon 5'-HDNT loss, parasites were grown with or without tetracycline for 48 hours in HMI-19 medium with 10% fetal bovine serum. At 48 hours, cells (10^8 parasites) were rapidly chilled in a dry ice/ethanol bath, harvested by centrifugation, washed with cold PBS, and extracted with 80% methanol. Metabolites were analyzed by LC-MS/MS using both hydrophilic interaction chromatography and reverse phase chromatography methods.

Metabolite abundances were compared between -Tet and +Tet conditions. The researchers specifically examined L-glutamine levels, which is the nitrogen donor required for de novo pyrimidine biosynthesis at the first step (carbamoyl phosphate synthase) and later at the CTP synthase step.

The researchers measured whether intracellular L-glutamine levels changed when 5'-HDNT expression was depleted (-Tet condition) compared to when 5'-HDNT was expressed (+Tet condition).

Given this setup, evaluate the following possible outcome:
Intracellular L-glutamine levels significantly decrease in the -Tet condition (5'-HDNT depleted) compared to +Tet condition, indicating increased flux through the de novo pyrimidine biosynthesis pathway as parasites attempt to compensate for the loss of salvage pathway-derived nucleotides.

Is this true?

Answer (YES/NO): NO